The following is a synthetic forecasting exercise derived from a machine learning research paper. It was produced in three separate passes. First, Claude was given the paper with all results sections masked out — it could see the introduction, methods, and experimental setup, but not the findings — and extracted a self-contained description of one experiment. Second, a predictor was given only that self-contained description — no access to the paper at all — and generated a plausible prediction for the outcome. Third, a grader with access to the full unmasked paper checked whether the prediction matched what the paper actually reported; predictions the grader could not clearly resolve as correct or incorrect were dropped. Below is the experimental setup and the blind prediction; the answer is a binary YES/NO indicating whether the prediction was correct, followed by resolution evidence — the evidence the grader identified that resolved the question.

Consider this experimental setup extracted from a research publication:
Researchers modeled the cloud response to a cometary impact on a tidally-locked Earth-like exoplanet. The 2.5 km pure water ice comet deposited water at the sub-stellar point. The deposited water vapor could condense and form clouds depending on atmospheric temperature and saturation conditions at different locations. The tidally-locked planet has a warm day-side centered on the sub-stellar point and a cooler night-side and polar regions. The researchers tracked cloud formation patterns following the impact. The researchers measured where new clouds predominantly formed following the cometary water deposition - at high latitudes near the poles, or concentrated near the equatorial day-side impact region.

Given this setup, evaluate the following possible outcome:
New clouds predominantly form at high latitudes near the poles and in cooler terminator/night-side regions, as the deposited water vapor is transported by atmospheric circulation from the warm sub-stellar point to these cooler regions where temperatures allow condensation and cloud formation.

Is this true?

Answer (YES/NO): YES